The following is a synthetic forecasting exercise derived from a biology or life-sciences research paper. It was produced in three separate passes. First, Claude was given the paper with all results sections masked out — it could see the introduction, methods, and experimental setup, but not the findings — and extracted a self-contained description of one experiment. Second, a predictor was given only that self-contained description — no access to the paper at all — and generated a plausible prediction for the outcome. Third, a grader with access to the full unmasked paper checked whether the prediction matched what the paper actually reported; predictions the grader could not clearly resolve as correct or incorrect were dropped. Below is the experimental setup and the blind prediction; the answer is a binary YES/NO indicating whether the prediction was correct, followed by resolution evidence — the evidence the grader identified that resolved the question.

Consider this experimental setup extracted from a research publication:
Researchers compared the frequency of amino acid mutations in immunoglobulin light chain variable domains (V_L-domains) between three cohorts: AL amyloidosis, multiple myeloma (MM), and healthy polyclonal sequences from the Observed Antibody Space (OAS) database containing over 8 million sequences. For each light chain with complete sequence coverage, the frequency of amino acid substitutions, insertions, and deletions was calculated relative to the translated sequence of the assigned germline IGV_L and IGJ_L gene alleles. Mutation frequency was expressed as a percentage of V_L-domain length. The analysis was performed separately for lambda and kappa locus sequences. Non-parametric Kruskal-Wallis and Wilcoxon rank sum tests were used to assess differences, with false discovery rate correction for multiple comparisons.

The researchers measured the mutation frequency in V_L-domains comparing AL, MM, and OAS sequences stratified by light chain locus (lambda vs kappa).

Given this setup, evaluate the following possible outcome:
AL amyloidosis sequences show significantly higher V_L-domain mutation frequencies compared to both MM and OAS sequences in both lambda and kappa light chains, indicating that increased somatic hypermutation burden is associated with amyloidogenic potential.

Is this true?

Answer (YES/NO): NO